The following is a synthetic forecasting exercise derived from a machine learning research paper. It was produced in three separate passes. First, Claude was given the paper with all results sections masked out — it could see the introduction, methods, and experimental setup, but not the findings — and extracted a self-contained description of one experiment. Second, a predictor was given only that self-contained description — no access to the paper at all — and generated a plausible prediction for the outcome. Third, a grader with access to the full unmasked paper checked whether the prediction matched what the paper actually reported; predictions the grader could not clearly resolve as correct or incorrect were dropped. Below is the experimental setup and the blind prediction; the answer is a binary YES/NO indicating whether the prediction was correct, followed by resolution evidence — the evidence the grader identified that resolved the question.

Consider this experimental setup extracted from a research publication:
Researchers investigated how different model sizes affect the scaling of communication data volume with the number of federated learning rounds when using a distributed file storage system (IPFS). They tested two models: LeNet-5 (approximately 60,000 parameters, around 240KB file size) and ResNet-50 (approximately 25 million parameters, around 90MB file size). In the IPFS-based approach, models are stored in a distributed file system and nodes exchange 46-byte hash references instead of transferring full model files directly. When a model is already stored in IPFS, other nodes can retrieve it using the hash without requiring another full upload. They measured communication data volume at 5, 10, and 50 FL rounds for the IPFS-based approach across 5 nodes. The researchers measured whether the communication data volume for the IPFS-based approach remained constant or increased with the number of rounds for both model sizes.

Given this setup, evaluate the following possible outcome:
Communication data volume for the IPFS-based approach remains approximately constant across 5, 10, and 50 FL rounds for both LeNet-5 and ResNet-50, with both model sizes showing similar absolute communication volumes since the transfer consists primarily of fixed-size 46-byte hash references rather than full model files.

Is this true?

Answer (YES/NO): NO